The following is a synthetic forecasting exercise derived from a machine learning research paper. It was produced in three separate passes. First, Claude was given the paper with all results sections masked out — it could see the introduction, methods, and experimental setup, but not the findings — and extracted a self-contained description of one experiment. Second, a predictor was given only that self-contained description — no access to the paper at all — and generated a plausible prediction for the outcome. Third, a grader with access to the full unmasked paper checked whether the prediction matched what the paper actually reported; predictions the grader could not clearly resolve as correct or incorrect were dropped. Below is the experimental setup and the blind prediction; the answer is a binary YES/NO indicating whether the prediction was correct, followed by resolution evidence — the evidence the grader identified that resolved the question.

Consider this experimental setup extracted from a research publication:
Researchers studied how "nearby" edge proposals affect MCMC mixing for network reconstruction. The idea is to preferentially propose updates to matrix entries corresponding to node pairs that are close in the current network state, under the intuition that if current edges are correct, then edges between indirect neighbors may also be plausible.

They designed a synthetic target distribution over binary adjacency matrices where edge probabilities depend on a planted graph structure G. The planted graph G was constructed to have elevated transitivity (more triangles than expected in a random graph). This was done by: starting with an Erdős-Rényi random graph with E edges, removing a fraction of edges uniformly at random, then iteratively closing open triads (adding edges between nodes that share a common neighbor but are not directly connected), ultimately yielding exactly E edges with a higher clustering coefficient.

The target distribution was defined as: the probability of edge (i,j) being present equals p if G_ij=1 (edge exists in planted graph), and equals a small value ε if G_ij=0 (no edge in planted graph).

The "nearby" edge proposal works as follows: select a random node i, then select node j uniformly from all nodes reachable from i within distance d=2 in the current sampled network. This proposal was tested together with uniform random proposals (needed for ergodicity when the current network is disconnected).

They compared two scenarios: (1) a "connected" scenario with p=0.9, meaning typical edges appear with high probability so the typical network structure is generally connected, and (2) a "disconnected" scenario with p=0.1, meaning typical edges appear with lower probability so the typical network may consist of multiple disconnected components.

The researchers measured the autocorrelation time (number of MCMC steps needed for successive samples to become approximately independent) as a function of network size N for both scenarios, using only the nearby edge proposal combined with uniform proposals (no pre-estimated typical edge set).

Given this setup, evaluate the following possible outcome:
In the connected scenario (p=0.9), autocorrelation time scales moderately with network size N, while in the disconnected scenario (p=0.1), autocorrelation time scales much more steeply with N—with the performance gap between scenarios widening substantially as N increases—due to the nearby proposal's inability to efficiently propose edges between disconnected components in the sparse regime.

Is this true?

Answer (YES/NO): YES